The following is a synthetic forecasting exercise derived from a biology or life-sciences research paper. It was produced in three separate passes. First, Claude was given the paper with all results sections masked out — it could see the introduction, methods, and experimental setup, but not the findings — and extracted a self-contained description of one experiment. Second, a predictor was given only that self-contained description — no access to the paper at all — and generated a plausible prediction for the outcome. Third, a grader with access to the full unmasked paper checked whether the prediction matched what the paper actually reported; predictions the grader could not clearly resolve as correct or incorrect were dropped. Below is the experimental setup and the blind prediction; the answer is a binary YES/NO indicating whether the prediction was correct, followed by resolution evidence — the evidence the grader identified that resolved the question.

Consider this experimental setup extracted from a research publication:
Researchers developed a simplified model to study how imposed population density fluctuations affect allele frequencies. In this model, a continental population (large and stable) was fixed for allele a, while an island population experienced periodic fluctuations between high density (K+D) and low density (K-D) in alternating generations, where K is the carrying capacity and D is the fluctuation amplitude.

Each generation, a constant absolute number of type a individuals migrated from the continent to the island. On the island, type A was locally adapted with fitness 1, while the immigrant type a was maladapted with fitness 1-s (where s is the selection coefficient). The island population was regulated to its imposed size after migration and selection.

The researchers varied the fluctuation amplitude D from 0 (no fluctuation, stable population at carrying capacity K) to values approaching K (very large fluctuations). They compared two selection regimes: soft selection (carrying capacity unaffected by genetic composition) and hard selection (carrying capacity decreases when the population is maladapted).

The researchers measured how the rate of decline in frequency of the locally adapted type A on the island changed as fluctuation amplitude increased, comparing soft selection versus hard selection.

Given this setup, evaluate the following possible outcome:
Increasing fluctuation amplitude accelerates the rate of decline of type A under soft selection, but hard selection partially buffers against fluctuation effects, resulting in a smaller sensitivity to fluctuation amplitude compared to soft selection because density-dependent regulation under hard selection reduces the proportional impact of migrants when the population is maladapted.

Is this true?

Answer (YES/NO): NO